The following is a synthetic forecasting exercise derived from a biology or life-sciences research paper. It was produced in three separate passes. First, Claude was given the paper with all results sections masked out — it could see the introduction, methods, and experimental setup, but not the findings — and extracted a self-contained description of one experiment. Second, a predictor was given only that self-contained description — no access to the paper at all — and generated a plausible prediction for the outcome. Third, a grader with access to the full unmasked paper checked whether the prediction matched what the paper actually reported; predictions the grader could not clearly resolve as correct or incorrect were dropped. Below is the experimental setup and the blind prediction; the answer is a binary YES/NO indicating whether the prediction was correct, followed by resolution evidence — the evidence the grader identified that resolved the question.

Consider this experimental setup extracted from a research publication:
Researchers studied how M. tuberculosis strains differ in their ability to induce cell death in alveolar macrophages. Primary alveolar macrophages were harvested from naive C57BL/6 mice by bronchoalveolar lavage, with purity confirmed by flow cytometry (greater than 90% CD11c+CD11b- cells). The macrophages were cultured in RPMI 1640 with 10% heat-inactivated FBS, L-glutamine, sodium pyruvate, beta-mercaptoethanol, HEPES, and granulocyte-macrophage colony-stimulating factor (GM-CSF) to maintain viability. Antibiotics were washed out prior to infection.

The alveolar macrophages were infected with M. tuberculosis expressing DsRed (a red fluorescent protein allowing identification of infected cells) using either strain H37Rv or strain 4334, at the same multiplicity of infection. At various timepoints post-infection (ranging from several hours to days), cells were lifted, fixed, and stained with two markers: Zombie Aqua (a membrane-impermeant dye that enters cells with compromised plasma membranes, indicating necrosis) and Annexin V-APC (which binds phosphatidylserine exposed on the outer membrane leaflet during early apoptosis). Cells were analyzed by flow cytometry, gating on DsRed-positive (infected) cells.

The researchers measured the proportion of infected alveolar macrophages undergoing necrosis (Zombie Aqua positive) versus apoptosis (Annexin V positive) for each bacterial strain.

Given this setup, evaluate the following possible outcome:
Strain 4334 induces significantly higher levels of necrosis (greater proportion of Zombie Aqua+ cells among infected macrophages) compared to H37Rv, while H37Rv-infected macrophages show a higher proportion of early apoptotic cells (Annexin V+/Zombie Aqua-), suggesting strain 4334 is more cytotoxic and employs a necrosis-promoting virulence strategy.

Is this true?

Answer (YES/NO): NO